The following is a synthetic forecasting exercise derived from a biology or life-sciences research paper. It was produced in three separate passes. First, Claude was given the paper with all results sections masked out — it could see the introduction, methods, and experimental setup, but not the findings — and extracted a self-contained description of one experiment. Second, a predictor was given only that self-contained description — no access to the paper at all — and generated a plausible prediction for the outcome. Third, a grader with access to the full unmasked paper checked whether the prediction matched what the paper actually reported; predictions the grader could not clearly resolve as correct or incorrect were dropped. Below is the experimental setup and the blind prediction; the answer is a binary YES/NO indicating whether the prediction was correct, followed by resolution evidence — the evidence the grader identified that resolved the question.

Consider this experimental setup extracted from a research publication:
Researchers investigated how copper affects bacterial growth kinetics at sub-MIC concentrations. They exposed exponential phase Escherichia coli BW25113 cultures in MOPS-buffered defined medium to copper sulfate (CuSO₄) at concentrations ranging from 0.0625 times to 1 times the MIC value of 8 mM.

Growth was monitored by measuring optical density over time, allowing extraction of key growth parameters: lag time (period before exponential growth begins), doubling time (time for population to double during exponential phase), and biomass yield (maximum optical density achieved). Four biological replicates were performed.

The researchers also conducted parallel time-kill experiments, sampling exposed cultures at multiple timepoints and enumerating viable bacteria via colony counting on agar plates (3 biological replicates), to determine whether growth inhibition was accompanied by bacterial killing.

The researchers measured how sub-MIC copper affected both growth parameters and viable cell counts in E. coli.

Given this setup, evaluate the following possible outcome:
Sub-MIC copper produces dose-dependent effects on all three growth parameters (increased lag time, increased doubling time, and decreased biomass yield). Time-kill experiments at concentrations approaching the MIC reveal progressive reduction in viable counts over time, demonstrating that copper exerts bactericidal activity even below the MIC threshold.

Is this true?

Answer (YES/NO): NO